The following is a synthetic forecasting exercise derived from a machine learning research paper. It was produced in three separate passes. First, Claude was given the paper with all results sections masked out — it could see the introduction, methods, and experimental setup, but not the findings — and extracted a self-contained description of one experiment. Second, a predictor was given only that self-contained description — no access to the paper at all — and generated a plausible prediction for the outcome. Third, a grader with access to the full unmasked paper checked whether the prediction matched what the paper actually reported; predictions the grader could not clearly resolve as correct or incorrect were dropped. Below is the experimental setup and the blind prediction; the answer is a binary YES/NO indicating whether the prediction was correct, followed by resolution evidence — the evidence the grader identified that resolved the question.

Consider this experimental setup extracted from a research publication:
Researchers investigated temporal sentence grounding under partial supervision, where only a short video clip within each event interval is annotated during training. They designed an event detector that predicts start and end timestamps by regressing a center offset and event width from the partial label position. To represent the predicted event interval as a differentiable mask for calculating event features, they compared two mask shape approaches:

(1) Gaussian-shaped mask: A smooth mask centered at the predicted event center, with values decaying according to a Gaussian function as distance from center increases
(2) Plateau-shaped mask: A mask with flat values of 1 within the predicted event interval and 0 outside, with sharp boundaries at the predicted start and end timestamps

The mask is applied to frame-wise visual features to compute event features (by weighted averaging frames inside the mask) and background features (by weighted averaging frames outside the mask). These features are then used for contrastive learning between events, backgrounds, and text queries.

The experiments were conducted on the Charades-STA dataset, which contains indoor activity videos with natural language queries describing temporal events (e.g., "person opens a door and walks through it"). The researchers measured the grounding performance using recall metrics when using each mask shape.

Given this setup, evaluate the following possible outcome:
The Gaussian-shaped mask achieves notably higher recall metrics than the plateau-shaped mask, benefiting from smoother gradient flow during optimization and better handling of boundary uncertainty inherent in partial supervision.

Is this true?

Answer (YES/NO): NO